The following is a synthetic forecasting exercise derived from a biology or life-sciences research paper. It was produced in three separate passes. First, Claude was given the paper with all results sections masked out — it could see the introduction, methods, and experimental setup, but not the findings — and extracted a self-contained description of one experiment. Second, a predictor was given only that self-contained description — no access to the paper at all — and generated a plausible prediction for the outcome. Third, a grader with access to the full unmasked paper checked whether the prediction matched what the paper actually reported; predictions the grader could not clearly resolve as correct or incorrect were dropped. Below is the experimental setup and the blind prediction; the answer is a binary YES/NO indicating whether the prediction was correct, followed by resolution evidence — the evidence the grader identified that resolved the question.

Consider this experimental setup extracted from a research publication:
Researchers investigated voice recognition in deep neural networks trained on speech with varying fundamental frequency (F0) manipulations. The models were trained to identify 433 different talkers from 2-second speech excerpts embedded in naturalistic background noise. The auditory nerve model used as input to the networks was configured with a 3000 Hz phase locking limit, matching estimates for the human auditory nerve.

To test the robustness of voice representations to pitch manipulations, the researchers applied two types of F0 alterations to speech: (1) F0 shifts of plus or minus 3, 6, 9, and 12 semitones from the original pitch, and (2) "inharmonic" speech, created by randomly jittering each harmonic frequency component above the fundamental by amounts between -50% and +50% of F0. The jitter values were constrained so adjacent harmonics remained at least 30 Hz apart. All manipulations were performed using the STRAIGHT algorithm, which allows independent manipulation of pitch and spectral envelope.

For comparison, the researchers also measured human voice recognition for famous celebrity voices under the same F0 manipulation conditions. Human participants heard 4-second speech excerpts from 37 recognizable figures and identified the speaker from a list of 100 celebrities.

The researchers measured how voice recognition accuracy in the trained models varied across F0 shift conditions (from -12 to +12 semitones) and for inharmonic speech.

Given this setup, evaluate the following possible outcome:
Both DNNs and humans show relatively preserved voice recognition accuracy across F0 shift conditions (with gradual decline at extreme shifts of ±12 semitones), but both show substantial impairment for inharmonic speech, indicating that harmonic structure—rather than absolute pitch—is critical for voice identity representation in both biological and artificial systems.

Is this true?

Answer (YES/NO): NO